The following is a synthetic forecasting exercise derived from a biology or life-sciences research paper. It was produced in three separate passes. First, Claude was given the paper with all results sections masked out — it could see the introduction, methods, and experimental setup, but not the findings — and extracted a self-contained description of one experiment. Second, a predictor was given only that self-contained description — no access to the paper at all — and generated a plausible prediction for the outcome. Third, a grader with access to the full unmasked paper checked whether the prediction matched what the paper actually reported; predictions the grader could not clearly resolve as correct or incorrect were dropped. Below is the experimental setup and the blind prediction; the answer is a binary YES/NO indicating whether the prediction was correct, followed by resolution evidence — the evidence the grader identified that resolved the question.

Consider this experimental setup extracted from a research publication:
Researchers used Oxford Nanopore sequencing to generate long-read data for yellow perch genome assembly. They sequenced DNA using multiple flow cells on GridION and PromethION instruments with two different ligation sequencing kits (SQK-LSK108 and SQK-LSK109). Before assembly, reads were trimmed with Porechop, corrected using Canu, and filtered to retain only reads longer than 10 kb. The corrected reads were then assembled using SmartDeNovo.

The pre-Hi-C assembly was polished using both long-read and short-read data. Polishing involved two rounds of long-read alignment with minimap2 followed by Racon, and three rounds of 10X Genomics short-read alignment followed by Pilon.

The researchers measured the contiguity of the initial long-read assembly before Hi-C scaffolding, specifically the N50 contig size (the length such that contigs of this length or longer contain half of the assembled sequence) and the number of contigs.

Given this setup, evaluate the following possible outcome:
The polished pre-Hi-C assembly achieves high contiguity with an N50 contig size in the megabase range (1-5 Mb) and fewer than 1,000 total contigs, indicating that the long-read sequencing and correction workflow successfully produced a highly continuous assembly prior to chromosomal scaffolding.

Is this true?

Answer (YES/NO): YES